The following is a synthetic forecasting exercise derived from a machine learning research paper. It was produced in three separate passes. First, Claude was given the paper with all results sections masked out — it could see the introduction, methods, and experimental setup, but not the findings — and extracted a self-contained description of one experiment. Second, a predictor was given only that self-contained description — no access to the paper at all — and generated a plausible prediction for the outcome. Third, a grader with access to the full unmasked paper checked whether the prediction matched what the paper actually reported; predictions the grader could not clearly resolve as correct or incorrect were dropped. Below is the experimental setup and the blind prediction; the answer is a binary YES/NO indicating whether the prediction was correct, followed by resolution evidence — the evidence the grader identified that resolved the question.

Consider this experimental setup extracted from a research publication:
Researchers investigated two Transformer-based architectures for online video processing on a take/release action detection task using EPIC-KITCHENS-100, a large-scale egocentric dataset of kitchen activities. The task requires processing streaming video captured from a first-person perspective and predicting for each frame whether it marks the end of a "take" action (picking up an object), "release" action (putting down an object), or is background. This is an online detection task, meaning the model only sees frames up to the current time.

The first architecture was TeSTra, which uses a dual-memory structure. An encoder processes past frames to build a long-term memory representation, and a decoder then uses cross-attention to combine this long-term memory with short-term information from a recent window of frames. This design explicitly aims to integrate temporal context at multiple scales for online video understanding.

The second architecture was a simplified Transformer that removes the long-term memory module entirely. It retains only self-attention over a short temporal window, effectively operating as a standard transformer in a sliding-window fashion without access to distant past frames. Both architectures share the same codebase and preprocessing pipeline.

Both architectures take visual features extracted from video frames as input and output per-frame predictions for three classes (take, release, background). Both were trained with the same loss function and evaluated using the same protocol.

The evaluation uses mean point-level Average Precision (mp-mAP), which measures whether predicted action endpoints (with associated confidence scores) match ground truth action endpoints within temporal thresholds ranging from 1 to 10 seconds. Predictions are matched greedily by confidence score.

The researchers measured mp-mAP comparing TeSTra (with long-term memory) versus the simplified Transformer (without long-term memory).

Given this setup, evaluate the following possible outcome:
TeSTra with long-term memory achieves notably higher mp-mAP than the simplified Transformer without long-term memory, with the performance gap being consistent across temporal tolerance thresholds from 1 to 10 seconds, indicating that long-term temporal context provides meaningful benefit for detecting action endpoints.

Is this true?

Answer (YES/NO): NO